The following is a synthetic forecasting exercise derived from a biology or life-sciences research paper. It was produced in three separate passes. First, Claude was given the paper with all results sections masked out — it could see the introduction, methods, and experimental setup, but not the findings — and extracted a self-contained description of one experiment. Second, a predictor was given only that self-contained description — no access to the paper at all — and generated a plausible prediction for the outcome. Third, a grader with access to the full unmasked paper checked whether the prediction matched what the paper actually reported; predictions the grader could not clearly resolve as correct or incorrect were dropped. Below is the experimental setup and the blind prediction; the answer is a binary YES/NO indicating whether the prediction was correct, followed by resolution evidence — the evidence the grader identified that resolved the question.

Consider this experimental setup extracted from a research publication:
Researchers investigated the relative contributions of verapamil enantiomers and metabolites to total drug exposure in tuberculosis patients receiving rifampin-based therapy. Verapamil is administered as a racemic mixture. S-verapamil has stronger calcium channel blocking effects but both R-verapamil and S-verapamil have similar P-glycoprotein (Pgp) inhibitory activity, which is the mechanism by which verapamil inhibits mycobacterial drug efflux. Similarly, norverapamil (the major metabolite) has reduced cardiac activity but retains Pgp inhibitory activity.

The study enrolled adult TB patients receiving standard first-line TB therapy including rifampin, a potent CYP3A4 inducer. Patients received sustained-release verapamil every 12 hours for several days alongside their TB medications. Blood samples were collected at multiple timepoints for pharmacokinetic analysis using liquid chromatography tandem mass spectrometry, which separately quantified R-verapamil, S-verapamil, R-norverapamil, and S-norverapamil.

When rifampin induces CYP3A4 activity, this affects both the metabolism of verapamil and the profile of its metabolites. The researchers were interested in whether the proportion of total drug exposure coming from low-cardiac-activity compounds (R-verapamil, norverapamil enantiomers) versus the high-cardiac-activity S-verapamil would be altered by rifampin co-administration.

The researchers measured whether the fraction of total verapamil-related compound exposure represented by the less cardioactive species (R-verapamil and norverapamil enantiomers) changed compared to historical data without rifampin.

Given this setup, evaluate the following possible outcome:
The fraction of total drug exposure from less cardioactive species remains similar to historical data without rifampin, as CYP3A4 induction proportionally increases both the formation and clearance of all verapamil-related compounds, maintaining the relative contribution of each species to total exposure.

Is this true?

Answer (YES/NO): NO